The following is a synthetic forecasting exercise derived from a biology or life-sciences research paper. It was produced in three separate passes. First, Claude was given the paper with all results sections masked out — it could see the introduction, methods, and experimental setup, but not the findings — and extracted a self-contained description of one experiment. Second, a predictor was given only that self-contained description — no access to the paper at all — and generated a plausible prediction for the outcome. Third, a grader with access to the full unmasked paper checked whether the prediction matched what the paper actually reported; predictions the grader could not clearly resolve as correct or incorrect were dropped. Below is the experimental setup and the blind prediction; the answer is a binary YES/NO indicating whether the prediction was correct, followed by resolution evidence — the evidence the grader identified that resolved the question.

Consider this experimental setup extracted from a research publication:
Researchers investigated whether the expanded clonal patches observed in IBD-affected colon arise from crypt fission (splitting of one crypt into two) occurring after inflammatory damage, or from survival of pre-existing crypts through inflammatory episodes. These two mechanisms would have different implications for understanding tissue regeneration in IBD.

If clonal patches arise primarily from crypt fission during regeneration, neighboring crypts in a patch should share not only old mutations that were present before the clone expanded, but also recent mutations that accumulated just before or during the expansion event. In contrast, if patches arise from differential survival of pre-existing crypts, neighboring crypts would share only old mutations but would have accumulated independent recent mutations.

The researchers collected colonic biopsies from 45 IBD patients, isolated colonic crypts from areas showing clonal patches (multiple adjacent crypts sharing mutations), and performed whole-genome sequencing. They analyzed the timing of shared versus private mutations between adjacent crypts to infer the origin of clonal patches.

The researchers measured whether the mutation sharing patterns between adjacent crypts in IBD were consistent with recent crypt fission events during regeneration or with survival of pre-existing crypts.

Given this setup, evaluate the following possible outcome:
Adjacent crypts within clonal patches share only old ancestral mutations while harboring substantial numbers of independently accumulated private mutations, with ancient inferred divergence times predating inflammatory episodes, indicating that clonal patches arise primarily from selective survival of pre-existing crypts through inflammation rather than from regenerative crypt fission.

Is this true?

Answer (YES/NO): NO